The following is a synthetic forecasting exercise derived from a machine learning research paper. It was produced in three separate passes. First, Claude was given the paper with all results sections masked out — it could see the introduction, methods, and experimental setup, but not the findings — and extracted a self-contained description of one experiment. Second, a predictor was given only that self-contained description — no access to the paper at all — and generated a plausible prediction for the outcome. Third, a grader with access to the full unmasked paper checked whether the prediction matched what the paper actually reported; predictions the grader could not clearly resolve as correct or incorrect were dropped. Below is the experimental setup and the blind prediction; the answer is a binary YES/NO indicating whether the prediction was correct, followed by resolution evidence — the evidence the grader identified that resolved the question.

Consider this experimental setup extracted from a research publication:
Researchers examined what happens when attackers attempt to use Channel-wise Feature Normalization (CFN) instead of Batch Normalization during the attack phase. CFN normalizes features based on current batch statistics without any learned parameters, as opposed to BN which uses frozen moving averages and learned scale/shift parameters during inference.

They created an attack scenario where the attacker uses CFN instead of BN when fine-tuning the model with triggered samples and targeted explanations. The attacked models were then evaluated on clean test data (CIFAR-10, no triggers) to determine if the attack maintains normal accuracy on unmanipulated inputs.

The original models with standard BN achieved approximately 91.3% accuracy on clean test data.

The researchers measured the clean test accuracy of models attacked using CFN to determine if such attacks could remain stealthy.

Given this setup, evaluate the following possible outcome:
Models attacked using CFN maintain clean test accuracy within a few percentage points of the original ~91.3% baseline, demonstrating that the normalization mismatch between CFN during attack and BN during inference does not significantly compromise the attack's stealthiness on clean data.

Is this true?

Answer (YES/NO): NO